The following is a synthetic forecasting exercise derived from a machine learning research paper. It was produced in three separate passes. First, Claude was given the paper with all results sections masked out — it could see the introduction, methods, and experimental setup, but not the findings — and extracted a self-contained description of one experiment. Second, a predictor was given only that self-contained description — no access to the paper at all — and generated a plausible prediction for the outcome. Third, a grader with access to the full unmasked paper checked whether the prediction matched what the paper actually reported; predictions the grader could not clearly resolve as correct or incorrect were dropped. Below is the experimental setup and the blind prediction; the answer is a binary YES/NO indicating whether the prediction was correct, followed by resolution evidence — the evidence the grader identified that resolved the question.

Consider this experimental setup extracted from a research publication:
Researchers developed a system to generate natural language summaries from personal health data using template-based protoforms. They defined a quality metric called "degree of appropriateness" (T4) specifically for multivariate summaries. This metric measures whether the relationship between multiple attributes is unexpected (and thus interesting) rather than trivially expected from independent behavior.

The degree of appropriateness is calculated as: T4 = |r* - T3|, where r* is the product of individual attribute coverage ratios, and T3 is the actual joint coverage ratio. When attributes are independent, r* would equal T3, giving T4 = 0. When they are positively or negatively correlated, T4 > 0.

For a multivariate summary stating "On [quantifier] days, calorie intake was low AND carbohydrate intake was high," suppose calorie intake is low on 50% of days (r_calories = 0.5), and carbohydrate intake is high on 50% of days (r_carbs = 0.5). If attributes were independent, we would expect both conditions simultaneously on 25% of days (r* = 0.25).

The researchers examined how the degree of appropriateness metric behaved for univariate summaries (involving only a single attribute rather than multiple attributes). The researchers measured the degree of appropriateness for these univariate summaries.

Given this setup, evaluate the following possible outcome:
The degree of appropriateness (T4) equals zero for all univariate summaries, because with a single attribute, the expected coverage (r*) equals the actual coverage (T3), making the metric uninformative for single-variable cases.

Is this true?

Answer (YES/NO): YES